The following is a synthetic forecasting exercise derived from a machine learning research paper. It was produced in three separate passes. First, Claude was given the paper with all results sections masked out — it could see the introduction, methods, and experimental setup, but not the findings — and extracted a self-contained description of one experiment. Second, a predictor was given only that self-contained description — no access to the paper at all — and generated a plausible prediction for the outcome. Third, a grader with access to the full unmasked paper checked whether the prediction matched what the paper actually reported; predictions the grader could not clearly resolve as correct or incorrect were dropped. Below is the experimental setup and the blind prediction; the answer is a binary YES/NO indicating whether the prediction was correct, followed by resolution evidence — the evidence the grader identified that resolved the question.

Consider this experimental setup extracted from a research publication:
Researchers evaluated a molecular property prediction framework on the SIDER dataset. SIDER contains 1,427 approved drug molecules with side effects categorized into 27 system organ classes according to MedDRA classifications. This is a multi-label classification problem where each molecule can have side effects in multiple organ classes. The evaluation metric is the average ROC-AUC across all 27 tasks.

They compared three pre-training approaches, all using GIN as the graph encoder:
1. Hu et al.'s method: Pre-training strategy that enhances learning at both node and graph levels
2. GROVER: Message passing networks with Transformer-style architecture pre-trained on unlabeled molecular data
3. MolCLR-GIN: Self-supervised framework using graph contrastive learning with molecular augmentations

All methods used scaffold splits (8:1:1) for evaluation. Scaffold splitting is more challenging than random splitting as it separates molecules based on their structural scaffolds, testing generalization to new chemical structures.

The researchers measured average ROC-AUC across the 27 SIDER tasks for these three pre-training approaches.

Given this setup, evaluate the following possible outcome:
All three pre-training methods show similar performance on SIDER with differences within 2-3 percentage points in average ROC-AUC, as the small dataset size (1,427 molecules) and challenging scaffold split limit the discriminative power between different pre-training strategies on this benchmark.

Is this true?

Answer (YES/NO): YES